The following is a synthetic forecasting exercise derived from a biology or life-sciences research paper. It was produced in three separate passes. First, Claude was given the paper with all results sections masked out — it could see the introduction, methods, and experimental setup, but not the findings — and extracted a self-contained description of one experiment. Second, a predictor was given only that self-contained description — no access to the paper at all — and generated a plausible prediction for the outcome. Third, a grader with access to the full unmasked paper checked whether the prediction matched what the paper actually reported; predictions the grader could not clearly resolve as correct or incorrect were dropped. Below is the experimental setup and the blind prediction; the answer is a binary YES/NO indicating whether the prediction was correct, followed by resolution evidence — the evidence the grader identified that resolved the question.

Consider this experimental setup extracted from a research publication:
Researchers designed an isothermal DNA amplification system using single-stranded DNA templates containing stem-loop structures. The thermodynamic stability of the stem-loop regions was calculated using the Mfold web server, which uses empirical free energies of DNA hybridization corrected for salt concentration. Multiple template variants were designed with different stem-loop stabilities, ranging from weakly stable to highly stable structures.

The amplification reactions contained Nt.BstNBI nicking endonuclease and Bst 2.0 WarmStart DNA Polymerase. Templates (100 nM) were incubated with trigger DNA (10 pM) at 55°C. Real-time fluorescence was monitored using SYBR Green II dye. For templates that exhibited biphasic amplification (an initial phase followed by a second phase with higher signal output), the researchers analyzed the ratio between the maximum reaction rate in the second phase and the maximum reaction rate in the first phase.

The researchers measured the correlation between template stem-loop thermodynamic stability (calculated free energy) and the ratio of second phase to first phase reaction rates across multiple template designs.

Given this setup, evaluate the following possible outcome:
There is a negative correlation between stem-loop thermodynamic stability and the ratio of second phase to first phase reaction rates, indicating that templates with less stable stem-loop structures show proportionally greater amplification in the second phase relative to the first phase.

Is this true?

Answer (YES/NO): NO